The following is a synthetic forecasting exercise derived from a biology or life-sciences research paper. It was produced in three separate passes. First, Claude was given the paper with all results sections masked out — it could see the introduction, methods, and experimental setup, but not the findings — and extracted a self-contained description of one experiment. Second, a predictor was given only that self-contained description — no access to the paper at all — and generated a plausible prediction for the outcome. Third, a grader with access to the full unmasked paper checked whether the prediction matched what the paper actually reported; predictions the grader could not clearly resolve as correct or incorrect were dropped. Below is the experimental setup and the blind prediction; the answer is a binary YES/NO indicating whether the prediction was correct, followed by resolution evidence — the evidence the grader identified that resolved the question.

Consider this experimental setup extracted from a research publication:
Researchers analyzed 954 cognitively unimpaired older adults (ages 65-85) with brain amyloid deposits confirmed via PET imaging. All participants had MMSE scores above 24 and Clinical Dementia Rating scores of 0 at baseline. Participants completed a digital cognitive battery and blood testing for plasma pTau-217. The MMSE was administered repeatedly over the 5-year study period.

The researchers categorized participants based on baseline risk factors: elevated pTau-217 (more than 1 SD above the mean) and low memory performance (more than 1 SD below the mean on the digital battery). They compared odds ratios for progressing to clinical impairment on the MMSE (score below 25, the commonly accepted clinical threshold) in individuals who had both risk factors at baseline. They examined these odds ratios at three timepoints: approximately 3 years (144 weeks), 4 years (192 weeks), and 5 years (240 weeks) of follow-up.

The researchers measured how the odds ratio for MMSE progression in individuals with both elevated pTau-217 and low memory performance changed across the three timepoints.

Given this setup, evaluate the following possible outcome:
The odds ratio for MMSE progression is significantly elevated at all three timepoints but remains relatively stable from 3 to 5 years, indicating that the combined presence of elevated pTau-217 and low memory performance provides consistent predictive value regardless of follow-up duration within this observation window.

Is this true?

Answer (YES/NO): NO